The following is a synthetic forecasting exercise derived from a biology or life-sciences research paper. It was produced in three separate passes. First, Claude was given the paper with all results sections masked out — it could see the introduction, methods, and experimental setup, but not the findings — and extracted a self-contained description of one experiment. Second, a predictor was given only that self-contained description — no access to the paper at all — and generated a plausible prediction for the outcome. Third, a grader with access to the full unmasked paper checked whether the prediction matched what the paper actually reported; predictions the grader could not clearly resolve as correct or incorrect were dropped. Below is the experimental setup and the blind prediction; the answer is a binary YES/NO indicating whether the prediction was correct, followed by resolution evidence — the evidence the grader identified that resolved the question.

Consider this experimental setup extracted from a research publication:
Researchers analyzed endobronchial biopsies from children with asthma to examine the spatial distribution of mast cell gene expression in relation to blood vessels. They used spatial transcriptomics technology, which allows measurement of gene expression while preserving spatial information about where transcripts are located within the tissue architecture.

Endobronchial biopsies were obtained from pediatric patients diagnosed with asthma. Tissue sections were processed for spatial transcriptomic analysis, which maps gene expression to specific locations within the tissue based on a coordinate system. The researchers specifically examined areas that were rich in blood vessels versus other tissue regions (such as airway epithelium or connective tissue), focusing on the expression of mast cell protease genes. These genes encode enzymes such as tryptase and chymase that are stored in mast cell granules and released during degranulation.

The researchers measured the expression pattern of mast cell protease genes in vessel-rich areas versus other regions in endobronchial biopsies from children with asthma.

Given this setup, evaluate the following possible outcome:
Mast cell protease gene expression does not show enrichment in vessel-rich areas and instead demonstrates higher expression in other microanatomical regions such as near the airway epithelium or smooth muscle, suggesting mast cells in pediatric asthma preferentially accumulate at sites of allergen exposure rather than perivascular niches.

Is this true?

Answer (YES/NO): NO